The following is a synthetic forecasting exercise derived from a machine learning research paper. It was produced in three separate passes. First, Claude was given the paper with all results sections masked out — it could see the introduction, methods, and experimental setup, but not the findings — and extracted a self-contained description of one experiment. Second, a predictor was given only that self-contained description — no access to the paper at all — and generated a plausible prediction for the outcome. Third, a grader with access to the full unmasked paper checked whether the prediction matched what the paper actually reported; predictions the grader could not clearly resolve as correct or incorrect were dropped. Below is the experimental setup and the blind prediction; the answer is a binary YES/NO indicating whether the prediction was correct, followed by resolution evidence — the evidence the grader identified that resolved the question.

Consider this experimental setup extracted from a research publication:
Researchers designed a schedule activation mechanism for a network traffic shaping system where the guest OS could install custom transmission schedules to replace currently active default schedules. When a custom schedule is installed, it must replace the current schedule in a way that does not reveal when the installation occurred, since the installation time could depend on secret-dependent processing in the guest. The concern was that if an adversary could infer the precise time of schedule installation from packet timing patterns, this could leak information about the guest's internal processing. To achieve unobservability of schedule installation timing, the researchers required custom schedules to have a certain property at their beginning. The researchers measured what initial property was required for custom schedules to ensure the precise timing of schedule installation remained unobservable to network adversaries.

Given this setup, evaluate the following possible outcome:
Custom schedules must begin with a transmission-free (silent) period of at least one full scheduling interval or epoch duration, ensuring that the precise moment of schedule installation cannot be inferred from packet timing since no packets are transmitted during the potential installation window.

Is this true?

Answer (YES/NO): NO